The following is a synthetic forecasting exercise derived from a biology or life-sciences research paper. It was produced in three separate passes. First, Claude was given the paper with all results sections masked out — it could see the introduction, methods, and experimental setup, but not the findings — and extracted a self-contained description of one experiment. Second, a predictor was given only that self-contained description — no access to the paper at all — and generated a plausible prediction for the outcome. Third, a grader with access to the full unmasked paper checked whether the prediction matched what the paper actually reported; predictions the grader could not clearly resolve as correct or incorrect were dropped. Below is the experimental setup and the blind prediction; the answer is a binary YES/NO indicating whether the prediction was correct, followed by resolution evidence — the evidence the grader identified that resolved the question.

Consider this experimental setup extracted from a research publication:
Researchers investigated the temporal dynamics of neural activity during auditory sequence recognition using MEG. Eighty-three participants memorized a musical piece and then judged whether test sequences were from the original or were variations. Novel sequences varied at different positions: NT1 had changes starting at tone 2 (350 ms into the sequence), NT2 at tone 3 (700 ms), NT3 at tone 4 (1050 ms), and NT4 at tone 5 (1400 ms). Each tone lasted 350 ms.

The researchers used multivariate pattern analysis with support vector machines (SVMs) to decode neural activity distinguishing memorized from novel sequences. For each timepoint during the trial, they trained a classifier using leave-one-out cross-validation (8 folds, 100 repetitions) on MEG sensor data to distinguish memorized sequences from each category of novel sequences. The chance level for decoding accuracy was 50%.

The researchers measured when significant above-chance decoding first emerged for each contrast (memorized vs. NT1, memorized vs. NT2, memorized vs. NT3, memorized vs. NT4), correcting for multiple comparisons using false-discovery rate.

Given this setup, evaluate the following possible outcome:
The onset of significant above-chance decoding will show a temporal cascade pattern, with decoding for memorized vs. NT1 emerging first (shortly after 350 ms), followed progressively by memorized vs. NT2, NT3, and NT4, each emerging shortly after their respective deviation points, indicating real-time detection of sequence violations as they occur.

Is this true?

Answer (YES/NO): YES